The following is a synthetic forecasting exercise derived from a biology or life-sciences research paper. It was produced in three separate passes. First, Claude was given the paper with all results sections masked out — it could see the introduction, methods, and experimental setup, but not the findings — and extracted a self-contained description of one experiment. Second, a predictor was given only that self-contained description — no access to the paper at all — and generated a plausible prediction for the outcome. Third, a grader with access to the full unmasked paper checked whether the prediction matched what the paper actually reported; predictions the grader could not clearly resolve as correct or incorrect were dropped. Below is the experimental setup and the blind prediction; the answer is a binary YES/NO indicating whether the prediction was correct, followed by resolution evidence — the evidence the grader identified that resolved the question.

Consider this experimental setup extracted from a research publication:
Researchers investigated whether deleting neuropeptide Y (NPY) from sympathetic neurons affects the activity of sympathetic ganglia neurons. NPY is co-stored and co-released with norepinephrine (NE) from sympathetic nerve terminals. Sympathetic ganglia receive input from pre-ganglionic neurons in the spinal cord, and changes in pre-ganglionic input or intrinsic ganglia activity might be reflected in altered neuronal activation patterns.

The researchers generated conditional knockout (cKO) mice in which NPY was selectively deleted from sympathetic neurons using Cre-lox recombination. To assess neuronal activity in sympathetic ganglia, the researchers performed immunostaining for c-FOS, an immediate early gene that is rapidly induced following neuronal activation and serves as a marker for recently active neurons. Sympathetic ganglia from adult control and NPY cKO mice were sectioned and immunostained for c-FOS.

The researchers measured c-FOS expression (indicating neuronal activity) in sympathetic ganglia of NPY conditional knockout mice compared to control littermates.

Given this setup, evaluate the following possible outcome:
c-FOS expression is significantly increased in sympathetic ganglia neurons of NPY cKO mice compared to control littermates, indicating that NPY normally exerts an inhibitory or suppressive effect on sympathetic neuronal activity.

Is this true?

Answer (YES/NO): NO